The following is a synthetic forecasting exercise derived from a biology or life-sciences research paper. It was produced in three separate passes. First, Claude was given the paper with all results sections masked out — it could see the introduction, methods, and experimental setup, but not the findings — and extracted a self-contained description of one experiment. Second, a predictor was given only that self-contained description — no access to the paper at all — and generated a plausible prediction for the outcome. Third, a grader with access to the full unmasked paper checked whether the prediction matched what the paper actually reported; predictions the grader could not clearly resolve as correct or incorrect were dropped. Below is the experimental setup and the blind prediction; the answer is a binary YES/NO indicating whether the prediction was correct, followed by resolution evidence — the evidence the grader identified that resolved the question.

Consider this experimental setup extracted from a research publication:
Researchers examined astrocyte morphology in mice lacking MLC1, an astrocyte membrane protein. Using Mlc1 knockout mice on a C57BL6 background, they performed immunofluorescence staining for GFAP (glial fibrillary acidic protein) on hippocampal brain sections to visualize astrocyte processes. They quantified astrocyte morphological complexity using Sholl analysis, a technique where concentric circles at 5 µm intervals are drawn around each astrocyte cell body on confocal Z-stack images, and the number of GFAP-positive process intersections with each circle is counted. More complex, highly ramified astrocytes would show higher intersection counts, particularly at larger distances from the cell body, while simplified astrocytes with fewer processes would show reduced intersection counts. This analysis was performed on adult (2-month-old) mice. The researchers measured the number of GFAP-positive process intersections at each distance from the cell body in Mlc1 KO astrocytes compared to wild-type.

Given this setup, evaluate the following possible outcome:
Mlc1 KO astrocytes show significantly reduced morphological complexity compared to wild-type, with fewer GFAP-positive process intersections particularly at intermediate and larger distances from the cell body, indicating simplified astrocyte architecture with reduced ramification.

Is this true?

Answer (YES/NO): NO